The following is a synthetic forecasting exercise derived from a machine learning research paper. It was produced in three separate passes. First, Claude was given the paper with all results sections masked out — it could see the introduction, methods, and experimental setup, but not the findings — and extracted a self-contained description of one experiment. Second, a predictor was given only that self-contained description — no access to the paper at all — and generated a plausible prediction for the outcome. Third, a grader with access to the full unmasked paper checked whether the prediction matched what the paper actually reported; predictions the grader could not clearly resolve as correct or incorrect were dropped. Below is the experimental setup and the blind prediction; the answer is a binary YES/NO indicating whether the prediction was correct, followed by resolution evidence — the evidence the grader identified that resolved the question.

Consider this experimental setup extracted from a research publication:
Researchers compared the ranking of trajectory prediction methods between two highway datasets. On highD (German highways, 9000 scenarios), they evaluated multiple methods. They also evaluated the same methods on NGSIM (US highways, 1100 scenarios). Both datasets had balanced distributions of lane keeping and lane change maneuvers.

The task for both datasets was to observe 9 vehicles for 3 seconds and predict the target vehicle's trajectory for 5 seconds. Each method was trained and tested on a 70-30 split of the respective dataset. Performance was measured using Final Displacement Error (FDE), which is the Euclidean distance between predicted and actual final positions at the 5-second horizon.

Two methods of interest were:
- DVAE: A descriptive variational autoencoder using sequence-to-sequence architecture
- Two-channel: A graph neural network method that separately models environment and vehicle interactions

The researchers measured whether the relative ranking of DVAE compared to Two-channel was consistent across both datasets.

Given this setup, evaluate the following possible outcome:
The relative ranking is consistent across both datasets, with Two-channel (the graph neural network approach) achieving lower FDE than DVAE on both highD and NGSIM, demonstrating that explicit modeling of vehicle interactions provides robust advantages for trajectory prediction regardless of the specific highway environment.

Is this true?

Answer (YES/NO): NO